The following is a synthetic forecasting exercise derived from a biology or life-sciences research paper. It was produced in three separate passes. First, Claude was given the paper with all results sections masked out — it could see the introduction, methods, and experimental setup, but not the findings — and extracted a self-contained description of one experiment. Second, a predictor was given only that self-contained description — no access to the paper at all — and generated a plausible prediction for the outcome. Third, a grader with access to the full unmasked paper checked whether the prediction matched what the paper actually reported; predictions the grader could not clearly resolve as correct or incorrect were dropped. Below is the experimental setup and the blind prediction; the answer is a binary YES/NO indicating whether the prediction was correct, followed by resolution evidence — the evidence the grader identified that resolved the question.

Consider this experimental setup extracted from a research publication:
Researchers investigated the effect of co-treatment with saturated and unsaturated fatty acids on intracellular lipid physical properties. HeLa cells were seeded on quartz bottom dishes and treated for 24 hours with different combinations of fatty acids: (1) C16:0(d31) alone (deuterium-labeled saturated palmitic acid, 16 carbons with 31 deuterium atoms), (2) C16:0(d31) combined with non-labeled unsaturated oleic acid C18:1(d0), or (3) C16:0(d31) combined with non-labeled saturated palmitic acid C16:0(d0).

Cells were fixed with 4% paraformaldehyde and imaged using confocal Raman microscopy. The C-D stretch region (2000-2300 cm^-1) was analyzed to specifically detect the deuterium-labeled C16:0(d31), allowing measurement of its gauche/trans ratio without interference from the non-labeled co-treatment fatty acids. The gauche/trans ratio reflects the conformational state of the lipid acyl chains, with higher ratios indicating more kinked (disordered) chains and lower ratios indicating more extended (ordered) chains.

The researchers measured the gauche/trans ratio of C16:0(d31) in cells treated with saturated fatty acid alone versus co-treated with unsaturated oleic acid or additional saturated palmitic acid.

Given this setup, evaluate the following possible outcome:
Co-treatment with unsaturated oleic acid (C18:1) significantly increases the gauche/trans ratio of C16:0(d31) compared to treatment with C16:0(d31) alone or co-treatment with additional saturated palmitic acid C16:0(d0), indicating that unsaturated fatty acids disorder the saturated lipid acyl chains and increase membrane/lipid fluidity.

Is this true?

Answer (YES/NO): YES